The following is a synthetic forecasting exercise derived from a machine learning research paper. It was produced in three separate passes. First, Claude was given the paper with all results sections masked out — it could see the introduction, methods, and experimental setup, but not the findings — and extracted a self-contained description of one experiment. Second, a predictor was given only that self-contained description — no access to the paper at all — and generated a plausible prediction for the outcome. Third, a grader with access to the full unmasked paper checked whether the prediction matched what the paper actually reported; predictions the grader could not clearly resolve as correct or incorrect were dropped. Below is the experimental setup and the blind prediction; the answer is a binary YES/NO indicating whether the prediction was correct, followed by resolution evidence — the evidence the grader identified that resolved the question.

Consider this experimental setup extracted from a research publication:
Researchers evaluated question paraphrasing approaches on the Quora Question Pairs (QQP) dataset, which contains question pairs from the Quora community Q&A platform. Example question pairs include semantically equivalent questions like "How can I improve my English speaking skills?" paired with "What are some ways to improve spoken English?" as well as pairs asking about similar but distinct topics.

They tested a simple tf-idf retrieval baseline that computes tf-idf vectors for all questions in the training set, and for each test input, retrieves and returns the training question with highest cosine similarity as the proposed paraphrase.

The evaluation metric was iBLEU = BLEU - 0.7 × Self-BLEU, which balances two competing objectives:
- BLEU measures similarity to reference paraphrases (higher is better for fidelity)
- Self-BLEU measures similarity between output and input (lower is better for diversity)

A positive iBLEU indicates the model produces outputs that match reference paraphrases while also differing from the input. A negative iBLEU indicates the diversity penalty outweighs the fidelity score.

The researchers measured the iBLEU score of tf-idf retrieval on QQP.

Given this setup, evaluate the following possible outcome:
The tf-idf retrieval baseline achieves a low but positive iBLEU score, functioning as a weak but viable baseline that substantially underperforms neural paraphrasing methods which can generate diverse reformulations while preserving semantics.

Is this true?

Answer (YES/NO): NO